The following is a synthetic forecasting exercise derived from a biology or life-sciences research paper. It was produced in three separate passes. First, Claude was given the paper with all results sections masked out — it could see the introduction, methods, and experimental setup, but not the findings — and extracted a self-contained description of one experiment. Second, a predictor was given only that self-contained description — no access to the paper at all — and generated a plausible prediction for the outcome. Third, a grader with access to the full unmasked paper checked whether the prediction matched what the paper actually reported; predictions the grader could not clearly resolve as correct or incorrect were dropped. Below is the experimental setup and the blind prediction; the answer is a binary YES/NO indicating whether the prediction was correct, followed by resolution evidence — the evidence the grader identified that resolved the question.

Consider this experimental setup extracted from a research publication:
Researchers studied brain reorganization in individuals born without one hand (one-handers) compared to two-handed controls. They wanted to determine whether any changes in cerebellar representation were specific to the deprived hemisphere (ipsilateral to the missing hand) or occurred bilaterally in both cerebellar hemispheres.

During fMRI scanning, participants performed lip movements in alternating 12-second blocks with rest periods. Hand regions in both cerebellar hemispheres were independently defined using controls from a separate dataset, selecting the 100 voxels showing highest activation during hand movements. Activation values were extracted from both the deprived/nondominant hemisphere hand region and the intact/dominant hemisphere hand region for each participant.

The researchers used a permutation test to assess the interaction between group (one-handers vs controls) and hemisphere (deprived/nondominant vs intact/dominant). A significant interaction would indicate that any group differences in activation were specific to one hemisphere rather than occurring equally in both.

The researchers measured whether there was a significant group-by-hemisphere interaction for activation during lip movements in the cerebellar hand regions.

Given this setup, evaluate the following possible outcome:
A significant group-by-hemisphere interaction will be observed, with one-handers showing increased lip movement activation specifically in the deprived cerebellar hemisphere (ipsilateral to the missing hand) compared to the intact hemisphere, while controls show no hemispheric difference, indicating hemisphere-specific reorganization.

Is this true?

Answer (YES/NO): YES